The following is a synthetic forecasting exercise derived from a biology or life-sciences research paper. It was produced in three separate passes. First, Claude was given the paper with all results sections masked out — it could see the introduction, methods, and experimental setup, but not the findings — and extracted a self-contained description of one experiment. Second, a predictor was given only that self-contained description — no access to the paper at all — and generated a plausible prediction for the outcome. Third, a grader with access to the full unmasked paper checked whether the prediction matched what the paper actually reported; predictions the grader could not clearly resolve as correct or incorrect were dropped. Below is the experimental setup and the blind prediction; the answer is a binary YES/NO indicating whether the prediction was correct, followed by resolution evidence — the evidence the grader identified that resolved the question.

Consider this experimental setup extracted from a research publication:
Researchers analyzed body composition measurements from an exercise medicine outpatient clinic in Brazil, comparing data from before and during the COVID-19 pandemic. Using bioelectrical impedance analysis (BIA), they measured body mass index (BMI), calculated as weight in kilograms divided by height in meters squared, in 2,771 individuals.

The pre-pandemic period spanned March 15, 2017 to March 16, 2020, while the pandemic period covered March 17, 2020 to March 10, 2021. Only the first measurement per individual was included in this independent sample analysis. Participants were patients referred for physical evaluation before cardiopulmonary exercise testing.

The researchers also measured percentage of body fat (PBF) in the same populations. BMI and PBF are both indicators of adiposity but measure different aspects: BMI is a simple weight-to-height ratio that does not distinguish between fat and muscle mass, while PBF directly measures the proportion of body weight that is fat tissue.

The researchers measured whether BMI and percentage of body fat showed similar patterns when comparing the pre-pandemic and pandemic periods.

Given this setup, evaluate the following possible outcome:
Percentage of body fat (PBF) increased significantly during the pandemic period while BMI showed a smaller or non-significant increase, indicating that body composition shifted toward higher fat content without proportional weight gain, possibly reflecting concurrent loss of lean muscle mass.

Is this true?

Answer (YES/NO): YES